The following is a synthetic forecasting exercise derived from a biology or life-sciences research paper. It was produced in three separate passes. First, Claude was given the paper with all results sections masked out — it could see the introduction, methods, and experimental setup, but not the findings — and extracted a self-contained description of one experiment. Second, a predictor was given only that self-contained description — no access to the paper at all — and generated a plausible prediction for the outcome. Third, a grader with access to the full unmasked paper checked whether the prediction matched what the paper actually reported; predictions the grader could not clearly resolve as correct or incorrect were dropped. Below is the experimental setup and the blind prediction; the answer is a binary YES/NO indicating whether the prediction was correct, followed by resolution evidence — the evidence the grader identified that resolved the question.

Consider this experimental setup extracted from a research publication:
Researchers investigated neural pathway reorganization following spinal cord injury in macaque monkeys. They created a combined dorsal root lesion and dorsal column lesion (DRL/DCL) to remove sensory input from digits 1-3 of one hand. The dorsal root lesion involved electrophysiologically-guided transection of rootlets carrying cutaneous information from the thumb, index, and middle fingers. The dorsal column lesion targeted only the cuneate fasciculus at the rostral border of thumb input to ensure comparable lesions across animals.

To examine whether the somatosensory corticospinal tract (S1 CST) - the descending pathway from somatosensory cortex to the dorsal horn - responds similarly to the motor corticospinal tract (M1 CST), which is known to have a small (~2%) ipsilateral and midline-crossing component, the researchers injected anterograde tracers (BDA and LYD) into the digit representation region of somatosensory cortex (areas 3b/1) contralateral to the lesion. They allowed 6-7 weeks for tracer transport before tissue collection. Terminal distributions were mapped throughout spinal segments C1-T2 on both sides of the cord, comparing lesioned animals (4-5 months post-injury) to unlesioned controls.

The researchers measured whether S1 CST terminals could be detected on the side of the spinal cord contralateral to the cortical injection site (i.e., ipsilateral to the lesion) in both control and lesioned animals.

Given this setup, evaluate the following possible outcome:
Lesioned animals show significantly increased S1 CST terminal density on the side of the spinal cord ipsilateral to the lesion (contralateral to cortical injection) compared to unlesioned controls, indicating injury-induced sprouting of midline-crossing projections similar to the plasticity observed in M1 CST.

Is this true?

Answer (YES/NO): NO